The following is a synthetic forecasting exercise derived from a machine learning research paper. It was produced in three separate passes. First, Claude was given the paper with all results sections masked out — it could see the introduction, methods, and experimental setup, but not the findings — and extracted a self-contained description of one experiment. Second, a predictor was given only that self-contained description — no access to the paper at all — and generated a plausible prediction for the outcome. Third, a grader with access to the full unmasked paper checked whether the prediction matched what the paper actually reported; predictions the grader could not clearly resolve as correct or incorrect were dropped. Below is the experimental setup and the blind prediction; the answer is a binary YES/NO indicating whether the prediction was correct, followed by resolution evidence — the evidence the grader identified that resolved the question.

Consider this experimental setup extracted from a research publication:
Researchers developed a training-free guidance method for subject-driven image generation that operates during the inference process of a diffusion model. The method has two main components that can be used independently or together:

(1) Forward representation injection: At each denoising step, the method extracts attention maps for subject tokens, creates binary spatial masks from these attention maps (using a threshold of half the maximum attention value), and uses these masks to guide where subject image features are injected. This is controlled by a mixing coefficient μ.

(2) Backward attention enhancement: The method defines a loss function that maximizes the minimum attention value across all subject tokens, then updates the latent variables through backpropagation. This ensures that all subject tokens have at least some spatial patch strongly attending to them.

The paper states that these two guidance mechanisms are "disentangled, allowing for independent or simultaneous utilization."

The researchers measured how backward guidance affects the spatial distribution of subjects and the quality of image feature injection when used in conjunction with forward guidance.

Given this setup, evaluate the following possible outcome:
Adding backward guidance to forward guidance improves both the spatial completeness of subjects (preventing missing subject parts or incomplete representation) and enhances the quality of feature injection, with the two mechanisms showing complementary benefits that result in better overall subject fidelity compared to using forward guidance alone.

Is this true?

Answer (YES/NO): YES